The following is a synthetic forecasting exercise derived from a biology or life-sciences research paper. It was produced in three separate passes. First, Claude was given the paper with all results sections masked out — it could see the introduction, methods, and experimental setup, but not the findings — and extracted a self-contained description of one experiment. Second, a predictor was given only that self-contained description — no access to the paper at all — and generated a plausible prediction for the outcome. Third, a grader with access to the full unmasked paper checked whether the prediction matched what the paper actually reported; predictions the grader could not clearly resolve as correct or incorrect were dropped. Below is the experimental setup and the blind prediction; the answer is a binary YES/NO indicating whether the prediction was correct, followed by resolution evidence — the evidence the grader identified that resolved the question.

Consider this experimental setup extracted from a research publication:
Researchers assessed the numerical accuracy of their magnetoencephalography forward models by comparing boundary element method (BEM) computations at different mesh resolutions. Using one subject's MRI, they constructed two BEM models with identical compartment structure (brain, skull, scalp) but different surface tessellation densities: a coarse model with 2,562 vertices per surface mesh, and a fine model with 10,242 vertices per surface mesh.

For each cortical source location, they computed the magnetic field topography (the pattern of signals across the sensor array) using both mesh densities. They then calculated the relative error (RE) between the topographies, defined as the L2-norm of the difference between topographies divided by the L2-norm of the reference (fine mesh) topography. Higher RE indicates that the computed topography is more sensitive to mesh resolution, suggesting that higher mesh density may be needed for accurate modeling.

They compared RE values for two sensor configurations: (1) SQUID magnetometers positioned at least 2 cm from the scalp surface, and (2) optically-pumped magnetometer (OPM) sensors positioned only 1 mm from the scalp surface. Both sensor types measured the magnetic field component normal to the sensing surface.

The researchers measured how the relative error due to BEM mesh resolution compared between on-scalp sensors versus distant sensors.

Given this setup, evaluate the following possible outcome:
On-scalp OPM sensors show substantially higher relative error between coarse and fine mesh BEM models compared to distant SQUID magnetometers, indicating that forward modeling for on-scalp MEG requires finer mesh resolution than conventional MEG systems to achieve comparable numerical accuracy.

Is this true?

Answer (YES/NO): NO